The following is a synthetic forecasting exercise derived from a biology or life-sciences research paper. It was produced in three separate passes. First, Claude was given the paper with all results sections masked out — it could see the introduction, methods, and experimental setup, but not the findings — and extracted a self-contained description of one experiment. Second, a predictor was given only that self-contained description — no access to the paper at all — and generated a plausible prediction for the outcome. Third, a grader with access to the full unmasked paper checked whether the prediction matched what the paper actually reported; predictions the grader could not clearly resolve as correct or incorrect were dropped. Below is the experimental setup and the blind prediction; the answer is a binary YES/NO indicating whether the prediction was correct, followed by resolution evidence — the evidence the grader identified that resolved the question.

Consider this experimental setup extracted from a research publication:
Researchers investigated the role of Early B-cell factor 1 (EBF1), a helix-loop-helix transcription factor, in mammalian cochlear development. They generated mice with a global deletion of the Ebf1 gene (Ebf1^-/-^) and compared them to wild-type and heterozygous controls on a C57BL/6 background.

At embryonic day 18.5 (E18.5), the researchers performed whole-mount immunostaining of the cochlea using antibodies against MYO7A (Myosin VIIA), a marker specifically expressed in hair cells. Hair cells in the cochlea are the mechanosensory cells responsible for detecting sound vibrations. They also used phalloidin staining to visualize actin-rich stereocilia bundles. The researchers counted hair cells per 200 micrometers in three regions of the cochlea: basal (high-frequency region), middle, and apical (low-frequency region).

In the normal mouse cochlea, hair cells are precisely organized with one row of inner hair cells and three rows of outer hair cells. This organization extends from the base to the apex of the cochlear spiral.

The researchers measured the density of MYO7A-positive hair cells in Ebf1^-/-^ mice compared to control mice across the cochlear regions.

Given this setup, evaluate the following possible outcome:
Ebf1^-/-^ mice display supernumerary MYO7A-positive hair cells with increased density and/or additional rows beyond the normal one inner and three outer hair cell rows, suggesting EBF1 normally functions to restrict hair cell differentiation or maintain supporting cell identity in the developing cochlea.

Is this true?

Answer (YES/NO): YES